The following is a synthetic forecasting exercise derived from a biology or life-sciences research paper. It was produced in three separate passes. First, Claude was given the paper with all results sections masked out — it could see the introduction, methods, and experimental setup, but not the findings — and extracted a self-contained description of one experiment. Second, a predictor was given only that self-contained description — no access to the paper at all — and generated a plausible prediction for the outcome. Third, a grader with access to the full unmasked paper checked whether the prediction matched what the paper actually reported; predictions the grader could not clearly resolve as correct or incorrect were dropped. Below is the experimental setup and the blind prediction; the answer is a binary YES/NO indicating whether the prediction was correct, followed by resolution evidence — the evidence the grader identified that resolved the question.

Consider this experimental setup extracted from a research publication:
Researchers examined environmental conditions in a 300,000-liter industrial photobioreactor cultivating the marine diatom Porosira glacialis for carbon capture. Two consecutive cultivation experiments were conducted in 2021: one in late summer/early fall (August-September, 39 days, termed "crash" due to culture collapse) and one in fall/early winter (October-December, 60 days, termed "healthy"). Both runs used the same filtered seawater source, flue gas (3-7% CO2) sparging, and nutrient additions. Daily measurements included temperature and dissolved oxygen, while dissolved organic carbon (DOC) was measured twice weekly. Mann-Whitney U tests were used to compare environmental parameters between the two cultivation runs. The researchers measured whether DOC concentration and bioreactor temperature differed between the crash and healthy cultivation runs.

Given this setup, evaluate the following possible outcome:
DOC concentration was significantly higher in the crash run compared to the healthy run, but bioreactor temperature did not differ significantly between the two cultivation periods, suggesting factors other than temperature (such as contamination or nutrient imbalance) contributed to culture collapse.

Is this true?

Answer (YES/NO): NO